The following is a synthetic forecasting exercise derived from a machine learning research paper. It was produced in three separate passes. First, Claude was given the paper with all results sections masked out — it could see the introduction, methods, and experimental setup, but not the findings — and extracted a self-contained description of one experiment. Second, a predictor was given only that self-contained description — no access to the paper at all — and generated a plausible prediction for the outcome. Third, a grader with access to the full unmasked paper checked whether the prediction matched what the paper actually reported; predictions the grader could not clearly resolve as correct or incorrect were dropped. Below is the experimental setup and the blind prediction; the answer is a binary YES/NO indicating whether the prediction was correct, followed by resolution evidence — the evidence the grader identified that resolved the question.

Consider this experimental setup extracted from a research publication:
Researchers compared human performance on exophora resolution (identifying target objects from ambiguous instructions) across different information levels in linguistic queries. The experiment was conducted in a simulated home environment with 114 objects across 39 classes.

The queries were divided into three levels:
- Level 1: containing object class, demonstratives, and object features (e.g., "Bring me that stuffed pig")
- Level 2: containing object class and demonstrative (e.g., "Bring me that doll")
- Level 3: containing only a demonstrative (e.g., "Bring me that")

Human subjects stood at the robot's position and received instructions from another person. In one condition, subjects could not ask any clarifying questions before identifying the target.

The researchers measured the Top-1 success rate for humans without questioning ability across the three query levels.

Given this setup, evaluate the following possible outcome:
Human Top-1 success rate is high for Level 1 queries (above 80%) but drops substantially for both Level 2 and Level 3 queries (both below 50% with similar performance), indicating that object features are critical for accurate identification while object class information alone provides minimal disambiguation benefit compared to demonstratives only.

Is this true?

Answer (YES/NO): NO